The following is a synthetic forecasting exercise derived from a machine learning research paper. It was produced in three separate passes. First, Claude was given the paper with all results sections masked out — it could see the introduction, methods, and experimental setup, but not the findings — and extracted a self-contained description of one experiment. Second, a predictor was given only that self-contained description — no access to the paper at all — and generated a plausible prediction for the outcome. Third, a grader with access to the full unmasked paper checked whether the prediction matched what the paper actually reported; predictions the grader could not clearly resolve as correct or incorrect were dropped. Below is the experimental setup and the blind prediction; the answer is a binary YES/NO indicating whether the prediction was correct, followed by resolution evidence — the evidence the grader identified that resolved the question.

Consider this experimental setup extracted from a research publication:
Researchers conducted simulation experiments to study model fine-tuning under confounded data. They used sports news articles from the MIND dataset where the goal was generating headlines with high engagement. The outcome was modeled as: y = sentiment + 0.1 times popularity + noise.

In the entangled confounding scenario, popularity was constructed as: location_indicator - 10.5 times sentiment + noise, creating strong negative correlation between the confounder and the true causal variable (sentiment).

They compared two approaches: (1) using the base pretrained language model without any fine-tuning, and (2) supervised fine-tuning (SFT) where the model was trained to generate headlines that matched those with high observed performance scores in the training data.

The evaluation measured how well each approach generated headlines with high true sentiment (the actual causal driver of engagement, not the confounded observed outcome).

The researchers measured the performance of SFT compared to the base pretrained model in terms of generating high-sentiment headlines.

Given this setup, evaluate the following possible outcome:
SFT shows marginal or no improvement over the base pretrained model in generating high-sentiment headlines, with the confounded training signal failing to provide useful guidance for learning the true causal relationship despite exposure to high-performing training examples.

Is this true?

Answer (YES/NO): NO